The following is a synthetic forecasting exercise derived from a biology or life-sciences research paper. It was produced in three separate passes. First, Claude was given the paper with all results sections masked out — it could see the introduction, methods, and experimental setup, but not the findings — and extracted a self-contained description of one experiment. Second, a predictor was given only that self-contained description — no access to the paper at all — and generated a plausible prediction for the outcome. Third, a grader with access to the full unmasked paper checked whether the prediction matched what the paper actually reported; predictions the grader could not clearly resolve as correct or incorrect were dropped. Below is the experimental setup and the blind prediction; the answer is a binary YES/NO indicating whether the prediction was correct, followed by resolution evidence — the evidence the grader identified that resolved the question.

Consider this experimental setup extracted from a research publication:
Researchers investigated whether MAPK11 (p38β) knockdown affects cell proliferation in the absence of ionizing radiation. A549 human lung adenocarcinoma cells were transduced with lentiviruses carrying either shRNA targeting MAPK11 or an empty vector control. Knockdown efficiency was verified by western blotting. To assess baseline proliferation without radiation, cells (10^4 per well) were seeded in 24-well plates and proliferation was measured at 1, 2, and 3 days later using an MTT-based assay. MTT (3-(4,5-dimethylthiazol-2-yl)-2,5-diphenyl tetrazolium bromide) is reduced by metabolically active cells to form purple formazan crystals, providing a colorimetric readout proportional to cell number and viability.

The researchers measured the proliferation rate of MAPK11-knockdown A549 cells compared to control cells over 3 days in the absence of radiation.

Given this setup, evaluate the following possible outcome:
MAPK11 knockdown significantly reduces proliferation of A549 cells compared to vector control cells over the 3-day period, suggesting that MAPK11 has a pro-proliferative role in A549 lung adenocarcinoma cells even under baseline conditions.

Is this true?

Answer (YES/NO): NO